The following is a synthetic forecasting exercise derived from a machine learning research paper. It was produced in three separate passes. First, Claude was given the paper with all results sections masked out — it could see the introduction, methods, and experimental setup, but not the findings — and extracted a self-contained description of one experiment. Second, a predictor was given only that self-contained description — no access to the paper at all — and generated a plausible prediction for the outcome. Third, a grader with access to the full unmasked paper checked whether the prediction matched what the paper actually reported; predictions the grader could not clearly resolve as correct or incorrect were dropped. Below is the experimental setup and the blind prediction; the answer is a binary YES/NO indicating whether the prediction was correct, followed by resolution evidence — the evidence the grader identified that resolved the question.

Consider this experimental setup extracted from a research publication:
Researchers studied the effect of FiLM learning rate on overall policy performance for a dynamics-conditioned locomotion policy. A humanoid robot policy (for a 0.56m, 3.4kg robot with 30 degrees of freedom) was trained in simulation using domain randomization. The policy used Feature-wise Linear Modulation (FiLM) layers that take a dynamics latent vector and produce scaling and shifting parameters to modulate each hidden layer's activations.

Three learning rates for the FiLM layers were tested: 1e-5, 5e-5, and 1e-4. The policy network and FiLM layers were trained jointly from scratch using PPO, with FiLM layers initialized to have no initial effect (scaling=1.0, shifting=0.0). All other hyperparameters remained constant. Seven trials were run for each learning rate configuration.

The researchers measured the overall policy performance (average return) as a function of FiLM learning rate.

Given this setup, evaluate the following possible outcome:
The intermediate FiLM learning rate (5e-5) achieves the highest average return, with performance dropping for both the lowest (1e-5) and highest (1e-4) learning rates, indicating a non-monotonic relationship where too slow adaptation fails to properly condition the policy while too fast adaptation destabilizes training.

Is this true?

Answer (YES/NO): NO